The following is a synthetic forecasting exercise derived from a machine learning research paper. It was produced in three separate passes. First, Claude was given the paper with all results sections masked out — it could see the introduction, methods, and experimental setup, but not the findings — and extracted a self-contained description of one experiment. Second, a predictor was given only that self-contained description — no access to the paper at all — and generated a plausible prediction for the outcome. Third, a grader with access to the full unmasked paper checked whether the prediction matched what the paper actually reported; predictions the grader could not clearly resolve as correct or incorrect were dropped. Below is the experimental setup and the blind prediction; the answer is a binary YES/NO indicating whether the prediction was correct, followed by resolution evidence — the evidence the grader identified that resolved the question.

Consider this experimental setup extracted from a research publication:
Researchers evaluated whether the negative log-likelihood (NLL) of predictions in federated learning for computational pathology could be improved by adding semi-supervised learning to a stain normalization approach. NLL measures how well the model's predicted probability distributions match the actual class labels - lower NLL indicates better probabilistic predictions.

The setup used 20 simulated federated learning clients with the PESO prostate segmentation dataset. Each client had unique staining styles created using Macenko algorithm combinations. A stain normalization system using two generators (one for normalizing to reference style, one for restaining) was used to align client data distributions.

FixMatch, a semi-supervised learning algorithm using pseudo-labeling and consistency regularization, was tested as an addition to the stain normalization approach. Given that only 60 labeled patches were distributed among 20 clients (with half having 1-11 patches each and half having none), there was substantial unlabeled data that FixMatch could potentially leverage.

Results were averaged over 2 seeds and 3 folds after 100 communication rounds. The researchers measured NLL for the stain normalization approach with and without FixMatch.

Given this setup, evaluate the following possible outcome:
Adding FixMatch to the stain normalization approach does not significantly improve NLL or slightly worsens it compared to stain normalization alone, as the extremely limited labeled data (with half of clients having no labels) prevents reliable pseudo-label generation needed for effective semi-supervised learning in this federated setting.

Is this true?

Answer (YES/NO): YES